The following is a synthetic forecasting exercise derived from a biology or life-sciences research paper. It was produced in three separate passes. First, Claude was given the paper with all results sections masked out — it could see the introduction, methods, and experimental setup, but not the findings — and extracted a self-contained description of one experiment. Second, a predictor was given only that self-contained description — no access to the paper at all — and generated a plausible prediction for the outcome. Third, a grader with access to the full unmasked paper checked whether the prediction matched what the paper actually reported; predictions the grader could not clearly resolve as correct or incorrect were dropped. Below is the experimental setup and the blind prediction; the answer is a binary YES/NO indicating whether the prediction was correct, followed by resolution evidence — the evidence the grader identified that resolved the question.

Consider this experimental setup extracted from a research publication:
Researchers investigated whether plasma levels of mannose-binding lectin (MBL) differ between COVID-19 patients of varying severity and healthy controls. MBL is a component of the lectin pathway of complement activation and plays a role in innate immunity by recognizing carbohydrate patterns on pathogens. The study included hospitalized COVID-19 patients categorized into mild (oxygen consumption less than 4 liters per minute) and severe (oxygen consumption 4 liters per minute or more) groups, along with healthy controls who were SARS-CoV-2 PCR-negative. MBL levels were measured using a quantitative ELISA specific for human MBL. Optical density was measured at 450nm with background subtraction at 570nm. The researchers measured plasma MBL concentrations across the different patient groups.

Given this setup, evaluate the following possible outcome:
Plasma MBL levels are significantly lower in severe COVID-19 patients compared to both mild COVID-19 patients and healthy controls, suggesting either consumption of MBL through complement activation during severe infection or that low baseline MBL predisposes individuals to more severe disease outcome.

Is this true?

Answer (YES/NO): NO